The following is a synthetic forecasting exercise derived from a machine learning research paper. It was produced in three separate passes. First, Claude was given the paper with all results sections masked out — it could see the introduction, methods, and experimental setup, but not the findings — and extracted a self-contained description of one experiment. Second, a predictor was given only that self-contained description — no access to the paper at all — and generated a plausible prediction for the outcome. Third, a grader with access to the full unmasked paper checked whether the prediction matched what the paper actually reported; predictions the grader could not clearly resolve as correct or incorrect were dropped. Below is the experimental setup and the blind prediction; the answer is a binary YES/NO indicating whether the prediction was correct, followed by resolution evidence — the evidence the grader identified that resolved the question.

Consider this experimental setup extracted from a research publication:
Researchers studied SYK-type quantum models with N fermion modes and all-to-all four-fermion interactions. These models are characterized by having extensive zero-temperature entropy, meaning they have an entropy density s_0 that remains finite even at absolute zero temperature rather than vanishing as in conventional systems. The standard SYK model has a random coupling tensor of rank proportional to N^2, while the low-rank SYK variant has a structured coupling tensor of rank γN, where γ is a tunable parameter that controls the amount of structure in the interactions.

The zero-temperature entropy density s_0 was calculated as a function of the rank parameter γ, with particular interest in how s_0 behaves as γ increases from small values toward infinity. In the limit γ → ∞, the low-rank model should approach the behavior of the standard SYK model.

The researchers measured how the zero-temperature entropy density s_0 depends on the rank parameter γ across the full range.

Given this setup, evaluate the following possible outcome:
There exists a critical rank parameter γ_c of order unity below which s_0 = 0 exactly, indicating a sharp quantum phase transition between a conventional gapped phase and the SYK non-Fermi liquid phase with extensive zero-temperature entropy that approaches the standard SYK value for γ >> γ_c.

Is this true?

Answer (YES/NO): NO